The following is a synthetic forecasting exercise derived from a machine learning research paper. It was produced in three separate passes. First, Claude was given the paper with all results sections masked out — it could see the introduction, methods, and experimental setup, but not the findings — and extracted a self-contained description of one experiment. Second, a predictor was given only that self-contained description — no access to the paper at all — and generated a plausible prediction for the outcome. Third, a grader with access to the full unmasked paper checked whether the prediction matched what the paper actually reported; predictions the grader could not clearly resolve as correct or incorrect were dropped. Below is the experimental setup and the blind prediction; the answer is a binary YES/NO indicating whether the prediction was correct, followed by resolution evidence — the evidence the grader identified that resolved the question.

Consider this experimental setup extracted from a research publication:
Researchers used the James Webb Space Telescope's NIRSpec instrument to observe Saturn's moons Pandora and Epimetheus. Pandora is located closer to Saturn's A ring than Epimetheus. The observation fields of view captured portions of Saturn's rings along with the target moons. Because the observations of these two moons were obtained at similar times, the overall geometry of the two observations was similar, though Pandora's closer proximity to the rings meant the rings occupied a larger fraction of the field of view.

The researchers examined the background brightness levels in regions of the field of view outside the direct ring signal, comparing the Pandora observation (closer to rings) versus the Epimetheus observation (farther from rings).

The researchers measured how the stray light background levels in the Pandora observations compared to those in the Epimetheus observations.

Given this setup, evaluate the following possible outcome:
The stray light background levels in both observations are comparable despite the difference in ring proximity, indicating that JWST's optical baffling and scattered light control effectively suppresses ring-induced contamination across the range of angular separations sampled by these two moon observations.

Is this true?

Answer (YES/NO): NO